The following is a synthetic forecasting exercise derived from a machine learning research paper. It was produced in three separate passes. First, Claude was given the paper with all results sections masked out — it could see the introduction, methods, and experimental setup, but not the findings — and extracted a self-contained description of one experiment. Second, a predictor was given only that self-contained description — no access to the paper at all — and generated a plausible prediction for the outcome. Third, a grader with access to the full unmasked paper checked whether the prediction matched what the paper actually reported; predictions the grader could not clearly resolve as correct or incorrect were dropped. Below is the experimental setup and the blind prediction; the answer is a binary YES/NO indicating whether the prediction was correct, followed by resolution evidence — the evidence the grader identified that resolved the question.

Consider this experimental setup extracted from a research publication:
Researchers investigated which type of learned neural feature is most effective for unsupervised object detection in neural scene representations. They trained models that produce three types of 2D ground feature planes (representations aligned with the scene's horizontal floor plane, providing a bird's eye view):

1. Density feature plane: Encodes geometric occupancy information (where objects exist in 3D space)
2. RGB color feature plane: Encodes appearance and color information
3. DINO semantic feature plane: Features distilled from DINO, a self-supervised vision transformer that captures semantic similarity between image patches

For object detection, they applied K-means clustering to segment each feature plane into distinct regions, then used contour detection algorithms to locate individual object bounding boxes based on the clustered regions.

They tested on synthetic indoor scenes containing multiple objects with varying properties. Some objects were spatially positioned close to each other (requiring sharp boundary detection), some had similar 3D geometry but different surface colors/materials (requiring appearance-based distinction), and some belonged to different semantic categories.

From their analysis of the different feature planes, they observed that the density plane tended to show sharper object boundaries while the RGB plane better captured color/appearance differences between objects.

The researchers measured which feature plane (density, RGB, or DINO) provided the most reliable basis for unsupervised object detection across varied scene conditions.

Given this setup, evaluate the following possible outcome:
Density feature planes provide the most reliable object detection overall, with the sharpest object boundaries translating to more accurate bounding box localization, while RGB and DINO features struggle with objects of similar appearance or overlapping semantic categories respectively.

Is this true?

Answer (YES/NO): NO